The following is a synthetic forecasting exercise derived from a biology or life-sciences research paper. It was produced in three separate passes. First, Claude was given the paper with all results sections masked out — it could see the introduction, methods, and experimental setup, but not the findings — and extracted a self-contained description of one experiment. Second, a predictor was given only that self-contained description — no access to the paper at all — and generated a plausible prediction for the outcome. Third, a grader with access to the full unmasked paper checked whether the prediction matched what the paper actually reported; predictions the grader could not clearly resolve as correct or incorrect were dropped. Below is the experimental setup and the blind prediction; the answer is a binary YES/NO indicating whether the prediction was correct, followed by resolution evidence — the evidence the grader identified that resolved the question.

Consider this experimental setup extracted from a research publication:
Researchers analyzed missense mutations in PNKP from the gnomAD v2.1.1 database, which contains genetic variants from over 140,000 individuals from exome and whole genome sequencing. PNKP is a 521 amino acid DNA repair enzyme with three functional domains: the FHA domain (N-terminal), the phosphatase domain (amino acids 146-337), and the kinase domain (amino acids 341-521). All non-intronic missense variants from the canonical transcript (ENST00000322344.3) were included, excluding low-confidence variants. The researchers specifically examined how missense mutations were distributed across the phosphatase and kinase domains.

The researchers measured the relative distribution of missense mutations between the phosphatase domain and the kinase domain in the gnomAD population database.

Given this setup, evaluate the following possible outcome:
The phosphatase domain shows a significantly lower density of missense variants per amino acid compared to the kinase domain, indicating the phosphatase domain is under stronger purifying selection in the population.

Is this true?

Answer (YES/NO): YES